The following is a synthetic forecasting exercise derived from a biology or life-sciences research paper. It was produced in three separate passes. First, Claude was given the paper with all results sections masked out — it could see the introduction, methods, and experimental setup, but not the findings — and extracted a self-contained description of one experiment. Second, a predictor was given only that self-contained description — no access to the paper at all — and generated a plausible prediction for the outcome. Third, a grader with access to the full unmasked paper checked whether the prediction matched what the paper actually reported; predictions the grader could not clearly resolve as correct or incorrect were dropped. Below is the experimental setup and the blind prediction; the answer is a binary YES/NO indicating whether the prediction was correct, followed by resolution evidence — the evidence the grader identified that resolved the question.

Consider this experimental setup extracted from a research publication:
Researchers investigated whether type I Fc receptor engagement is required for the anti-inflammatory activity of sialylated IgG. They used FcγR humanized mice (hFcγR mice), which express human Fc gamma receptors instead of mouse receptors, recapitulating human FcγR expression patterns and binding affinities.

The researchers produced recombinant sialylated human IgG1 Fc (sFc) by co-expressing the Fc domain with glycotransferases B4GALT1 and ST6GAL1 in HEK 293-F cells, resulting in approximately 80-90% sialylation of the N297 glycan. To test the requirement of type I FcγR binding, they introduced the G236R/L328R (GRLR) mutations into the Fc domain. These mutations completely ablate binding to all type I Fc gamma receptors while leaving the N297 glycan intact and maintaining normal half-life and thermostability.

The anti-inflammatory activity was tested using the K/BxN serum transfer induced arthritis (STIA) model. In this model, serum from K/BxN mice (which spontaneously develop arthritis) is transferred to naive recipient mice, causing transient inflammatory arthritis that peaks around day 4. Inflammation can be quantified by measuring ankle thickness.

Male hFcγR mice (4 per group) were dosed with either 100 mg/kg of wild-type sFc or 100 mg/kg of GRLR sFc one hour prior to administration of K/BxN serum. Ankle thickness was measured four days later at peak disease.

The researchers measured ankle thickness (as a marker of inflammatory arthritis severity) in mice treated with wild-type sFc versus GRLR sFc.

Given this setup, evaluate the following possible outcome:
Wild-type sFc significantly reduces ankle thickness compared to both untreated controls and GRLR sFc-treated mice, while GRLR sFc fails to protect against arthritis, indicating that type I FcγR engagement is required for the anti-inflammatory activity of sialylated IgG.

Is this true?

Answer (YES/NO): YES